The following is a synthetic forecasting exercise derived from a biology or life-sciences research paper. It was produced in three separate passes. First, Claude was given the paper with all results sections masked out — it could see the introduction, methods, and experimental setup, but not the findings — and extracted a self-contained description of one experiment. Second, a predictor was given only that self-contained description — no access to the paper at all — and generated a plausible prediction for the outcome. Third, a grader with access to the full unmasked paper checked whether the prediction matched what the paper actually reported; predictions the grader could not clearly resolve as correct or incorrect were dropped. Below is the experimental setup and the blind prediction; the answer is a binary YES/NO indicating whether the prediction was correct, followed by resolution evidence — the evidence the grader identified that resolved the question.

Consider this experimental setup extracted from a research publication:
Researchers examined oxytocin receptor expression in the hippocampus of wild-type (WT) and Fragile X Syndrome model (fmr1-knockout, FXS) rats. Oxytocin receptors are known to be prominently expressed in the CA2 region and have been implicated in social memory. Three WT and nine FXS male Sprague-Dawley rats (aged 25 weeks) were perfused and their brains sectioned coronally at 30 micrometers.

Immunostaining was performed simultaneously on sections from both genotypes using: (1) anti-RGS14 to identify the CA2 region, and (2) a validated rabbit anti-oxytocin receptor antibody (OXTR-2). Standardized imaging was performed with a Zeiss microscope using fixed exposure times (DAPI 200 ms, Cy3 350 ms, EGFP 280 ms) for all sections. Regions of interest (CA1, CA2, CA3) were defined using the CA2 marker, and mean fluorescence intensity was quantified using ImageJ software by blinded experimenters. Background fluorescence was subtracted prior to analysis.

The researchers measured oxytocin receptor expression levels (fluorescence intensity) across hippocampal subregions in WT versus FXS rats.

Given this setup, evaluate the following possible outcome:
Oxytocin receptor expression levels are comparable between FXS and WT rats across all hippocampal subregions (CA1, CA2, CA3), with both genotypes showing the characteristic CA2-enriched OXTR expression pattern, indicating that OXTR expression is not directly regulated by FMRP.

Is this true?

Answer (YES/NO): NO